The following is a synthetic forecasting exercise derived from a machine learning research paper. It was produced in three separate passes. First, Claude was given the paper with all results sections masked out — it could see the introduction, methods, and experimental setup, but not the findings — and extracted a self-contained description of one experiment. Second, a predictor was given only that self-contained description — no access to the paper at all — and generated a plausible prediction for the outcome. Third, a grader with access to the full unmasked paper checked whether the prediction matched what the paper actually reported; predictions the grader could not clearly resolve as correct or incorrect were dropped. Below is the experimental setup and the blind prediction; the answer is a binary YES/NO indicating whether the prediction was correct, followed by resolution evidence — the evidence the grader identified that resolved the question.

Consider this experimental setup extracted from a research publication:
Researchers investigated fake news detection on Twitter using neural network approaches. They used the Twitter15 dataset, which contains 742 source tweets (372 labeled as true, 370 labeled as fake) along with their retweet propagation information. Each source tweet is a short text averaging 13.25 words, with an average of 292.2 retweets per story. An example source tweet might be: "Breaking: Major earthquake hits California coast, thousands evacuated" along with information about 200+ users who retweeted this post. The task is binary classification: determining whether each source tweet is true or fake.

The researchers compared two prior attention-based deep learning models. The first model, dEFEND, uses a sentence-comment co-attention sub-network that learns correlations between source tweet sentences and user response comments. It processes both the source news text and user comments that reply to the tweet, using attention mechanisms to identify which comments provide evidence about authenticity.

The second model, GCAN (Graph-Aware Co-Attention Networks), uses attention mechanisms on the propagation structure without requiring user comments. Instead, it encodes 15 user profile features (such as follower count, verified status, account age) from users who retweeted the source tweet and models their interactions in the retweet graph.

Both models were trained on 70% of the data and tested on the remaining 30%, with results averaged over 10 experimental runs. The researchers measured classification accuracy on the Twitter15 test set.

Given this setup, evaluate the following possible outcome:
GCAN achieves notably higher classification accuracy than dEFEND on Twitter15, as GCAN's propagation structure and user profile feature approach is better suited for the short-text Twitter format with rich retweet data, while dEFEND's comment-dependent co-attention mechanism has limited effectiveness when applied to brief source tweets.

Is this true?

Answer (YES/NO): NO